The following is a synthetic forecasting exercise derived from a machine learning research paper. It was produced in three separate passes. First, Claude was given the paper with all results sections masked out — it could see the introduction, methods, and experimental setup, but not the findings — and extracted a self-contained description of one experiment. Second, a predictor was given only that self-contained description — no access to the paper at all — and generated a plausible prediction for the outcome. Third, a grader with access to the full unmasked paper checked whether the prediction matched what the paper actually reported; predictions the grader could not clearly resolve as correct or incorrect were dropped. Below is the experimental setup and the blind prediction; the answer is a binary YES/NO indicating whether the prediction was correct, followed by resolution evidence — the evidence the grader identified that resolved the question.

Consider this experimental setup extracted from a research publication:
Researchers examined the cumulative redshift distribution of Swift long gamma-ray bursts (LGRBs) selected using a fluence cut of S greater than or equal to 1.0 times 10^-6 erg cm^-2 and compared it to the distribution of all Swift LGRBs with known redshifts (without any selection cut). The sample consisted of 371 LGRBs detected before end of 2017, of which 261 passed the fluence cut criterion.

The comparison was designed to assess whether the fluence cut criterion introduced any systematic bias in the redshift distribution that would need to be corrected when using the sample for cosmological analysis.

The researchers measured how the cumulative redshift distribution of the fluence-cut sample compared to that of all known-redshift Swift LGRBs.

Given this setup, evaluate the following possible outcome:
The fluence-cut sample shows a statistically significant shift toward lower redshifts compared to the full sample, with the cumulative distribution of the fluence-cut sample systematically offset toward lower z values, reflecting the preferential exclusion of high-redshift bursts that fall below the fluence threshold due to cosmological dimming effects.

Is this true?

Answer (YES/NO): NO